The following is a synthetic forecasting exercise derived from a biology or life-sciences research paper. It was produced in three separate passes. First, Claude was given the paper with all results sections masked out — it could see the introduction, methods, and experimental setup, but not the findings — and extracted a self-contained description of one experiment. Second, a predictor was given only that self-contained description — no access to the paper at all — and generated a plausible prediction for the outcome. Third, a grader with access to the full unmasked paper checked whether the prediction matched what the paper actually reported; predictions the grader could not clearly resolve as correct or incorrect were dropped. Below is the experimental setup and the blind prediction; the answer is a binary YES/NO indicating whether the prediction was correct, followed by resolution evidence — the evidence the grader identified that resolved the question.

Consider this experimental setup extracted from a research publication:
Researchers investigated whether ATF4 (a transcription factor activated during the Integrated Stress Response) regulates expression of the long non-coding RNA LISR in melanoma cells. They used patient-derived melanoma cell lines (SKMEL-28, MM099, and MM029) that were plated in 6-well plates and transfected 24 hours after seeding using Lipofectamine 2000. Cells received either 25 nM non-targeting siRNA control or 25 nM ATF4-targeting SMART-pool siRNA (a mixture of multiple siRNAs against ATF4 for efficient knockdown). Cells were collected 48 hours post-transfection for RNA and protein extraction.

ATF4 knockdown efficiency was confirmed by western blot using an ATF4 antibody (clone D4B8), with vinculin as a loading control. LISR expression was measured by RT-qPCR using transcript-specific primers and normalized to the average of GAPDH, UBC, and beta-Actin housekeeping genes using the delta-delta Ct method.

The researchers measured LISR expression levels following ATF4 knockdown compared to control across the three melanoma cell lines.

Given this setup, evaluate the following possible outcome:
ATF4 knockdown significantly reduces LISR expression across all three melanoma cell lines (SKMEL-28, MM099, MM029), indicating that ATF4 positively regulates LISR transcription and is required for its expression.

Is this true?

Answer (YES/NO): NO